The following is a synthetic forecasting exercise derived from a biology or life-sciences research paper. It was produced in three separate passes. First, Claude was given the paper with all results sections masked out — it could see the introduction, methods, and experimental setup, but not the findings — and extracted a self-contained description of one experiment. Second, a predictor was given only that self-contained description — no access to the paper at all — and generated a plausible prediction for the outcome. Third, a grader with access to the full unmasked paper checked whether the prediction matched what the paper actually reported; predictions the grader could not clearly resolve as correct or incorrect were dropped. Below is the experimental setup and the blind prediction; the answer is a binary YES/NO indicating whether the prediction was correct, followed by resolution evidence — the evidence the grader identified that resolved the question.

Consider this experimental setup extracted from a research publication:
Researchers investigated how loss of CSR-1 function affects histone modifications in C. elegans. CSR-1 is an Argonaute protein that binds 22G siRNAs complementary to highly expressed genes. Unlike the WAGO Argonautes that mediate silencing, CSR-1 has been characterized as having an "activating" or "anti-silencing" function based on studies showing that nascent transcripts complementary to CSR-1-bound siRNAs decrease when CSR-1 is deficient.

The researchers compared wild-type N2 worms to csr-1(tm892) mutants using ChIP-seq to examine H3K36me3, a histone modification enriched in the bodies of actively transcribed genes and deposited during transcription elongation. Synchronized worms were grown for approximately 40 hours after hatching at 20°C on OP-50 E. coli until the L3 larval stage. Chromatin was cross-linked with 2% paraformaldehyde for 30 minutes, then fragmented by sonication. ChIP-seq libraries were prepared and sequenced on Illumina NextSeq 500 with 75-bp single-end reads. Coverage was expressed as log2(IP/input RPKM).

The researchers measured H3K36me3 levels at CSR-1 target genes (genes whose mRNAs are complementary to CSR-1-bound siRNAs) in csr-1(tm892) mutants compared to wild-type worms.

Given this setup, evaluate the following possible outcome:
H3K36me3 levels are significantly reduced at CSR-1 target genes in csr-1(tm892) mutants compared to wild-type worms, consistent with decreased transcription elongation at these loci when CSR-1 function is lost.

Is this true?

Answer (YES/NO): NO